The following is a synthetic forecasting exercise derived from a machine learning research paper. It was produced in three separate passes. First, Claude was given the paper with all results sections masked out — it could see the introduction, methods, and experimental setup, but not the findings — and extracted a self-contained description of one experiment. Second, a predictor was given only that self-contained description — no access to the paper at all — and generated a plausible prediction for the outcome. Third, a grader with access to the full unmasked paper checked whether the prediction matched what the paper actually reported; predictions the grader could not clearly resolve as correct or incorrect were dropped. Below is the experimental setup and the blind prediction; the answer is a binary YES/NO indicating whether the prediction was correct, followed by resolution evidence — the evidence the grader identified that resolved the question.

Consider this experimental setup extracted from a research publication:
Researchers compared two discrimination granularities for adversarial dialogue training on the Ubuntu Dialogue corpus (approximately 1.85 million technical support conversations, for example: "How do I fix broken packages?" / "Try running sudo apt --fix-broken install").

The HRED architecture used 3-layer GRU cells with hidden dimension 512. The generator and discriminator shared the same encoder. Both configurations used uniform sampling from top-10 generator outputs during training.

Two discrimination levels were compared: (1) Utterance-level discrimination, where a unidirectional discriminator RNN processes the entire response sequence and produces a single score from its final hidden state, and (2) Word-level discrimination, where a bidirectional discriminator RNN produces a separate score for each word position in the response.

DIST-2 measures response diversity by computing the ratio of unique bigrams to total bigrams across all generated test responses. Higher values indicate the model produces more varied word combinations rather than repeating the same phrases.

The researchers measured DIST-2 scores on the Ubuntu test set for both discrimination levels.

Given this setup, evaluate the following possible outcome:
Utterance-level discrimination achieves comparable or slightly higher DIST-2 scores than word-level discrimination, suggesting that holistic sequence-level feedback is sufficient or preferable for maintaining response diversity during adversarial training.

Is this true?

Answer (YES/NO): NO